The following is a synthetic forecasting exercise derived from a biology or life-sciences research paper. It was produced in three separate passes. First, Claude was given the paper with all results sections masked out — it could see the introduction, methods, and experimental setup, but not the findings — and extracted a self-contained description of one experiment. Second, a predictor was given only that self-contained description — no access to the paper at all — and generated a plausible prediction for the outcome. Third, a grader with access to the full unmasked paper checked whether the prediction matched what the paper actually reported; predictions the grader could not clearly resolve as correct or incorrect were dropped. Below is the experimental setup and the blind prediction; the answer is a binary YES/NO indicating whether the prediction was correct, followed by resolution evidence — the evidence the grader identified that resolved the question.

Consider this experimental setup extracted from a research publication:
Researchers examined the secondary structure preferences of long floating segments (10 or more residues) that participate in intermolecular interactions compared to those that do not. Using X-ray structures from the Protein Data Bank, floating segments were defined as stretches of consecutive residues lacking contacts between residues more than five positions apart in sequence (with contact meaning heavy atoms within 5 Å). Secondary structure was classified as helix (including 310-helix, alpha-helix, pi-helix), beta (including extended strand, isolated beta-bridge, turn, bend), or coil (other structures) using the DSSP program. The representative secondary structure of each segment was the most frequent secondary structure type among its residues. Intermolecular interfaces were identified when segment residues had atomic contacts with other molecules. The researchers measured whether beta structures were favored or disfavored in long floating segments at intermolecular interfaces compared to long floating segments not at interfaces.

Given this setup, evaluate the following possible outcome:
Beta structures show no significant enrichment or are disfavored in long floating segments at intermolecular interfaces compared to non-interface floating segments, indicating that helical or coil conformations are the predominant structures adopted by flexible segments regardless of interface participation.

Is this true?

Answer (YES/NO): NO